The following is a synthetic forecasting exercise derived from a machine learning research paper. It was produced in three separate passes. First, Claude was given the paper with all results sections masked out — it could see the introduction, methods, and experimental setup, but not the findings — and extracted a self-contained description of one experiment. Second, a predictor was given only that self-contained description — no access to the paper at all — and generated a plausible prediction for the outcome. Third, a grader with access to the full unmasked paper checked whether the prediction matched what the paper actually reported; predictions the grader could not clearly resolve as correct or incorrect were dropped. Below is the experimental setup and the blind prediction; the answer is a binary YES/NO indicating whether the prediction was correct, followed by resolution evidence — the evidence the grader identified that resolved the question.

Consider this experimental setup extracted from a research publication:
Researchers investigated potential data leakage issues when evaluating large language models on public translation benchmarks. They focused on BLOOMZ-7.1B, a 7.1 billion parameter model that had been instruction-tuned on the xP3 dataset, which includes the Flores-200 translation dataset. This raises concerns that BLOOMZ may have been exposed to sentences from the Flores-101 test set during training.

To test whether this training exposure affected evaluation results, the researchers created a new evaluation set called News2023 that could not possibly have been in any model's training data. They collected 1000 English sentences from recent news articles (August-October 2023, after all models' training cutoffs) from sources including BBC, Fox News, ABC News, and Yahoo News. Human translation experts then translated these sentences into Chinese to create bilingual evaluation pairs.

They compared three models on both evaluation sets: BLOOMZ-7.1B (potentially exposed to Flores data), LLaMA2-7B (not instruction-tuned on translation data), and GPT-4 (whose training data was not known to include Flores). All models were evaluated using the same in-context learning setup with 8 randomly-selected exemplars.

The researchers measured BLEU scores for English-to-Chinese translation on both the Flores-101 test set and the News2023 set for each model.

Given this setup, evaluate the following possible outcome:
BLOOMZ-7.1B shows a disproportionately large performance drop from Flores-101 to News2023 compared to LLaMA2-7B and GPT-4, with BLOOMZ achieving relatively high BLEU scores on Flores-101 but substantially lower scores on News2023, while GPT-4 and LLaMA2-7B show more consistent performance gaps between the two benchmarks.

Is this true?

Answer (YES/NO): YES